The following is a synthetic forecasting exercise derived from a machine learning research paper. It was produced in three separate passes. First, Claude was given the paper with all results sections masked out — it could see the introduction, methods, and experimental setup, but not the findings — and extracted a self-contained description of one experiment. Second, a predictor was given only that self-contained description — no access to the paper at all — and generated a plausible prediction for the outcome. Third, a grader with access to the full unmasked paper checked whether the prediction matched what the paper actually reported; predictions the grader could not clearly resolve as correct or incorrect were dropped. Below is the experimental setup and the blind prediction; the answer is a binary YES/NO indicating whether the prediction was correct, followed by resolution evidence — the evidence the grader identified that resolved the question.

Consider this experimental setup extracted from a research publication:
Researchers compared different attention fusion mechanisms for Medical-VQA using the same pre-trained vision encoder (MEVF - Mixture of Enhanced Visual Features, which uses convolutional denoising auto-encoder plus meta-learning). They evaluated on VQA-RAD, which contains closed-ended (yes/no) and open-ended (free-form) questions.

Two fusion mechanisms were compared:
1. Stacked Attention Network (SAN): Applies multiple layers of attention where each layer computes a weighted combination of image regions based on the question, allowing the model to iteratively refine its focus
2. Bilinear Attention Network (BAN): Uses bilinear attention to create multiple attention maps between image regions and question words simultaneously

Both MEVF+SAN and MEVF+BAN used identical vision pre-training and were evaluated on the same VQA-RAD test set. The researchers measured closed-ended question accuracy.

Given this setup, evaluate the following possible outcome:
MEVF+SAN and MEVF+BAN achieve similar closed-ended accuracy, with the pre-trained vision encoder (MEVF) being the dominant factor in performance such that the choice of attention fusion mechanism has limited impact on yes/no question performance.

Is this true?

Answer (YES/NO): NO